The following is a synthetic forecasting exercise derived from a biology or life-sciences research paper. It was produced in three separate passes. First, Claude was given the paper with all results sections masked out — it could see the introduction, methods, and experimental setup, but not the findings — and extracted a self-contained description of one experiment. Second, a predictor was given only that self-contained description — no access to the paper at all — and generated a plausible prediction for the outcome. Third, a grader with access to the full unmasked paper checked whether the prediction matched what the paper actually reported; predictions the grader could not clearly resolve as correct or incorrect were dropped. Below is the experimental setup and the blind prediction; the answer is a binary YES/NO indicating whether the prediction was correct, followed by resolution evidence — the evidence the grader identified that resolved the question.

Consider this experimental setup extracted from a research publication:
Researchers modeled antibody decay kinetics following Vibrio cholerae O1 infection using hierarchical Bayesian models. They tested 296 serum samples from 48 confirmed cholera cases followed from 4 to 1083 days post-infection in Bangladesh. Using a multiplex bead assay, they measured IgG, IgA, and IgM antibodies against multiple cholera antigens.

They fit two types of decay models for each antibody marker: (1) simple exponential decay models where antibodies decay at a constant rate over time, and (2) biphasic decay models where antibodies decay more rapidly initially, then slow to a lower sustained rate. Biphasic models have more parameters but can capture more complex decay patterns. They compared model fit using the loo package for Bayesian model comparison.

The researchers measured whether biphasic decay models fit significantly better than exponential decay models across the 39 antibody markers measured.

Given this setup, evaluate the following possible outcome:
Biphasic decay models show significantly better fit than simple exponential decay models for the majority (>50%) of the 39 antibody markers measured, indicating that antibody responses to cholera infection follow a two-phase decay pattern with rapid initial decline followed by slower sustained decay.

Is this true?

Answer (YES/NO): NO